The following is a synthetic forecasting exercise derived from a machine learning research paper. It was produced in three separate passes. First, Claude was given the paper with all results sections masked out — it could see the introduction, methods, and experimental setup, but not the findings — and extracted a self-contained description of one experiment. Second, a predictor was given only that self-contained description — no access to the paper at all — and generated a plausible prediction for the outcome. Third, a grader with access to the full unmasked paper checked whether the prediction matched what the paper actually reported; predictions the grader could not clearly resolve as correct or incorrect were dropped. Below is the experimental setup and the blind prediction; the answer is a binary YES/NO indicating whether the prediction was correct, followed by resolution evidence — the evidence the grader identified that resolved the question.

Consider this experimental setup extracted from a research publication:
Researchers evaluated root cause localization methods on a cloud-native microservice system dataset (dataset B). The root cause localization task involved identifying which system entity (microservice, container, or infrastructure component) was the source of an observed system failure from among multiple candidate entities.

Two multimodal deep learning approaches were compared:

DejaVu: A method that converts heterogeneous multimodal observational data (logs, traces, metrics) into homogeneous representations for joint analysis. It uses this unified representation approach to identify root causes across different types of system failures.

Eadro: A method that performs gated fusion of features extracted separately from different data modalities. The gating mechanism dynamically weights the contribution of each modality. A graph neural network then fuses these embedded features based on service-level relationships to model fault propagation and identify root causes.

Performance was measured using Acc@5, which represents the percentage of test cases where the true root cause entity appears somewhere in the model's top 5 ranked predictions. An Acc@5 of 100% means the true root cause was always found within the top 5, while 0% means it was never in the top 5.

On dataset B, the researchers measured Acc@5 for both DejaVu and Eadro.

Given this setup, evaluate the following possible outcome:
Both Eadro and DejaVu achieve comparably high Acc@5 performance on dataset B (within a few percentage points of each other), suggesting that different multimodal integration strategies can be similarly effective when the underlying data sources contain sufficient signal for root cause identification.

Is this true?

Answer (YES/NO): NO